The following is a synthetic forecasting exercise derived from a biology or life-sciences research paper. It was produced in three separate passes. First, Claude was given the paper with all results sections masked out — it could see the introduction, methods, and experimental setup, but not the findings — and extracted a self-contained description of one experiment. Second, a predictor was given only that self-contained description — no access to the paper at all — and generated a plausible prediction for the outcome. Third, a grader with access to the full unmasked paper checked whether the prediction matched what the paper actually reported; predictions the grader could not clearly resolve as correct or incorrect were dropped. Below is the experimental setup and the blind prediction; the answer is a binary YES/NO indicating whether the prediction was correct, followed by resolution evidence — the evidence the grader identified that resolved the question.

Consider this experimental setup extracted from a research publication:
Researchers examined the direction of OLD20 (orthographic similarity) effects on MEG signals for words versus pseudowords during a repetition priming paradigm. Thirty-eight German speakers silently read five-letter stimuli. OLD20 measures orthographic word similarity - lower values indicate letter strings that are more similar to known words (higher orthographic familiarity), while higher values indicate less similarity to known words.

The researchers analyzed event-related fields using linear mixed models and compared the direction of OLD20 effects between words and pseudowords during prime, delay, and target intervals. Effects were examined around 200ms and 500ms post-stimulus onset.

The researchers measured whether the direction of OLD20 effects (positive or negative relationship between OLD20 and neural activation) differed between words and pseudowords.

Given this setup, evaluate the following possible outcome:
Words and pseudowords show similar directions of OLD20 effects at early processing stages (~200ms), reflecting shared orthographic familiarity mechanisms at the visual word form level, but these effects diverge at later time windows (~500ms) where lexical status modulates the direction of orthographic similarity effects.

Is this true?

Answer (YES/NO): NO